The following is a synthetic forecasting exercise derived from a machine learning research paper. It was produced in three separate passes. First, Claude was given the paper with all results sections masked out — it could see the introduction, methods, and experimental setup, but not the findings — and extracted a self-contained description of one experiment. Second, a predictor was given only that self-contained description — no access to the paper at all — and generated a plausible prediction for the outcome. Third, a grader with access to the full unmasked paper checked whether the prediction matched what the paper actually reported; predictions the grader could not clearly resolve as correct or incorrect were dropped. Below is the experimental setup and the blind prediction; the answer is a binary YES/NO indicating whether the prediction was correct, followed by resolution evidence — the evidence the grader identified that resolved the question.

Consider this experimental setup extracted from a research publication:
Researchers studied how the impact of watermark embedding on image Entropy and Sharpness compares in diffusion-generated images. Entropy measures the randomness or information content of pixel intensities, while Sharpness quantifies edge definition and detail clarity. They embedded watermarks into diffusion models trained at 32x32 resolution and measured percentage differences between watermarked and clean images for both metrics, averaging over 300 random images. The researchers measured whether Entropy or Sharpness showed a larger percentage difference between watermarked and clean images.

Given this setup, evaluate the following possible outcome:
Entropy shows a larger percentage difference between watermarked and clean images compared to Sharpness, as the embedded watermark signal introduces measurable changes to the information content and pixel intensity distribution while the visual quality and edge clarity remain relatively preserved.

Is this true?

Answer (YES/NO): NO